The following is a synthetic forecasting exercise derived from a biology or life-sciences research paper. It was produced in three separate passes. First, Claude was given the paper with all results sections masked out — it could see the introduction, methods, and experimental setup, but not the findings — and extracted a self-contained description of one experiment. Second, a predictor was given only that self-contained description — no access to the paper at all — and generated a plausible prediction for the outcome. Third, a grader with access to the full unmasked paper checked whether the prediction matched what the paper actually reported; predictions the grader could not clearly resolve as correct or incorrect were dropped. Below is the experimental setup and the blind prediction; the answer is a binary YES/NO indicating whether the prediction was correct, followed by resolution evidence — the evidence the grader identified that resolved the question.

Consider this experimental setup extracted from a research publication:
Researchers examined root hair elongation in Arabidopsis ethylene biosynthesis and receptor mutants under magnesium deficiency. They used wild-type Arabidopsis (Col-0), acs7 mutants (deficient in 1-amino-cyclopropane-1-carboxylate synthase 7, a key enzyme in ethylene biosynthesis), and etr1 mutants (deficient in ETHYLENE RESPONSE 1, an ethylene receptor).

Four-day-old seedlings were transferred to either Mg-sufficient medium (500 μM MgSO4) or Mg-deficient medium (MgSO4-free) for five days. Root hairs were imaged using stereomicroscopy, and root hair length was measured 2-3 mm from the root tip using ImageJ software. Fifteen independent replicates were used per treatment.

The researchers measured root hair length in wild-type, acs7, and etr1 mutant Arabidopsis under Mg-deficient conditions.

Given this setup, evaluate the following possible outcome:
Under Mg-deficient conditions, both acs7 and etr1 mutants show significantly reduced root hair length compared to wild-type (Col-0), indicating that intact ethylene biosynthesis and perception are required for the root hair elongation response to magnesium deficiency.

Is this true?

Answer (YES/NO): YES